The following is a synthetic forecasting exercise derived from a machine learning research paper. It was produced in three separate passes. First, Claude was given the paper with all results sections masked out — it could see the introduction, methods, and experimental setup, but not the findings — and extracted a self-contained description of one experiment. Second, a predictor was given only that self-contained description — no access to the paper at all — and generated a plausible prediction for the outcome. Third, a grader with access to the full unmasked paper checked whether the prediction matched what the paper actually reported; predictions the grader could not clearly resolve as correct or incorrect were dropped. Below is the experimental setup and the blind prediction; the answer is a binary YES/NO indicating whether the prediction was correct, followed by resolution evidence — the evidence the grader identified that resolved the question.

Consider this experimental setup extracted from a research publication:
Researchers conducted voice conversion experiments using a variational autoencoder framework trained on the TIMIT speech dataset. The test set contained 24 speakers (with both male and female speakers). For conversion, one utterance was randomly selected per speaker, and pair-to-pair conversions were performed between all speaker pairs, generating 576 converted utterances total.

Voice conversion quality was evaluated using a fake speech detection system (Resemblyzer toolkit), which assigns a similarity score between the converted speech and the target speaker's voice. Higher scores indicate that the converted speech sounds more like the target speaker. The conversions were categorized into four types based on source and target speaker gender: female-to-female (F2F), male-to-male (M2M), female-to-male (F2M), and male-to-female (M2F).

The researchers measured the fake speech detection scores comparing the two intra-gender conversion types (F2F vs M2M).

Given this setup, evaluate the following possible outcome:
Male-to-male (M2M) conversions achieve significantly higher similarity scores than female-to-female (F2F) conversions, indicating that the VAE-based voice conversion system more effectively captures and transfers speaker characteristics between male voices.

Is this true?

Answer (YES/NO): NO